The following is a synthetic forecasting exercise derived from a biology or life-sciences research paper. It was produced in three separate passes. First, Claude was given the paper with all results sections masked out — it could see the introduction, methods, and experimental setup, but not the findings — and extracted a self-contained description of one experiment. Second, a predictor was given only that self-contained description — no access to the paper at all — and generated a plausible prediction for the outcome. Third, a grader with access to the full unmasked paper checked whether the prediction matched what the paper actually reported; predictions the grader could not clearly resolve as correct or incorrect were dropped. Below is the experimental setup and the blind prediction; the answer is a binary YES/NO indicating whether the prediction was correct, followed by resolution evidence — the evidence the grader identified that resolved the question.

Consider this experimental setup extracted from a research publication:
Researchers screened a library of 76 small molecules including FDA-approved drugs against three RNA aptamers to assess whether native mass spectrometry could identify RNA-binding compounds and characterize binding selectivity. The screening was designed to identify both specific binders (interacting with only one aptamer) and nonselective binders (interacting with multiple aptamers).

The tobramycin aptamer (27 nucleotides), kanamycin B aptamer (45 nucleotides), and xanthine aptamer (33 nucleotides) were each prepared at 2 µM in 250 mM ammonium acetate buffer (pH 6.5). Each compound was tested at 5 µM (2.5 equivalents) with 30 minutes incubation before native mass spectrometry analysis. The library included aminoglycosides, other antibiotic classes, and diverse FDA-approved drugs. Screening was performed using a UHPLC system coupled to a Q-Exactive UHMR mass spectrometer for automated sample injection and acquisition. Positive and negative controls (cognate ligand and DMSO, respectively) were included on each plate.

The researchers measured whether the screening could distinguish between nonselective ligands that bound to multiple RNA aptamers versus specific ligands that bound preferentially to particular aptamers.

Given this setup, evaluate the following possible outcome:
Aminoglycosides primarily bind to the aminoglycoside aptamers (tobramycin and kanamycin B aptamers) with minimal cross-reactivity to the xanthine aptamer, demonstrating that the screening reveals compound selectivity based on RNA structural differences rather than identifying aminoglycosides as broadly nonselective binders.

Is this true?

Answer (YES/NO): NO